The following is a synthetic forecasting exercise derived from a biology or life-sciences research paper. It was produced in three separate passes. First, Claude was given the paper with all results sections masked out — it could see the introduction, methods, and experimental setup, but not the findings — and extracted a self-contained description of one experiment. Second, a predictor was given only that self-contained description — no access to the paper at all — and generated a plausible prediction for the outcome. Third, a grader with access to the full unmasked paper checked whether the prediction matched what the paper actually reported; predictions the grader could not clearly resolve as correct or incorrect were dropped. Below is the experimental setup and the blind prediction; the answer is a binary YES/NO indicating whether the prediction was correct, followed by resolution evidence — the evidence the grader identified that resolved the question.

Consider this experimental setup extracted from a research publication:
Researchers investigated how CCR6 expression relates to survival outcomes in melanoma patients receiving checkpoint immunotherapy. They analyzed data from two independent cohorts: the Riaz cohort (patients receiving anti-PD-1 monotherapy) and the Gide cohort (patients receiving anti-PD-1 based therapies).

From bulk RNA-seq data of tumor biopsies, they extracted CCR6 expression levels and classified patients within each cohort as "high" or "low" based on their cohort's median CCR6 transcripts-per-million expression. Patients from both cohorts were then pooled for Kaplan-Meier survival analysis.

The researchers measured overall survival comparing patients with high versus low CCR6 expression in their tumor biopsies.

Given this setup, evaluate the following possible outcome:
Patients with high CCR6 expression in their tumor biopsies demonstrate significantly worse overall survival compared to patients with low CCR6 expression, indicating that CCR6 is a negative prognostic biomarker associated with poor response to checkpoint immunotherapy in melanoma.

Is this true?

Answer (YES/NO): NO